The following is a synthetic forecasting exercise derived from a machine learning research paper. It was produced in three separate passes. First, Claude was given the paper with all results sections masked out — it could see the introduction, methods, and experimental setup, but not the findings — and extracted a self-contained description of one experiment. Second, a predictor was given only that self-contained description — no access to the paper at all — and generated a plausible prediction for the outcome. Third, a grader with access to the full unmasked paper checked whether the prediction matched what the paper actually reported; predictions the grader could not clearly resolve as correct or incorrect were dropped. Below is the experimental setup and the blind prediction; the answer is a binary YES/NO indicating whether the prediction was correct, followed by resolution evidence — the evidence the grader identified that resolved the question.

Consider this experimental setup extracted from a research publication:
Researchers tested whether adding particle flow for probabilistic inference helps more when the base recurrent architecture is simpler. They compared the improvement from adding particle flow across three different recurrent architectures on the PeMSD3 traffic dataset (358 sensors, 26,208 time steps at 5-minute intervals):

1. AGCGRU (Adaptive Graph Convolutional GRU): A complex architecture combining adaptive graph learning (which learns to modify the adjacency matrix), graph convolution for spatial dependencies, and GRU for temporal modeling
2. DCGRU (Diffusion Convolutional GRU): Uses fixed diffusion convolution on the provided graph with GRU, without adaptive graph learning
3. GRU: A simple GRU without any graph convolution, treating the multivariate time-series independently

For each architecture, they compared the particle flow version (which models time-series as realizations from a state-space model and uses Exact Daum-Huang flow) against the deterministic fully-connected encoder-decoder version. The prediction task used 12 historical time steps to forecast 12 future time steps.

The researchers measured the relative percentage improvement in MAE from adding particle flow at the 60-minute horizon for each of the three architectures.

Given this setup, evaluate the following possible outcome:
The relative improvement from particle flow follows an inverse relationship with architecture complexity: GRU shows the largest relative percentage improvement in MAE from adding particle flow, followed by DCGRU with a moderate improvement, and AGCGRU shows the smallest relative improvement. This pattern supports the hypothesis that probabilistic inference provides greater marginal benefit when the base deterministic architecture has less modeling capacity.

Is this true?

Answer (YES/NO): NO